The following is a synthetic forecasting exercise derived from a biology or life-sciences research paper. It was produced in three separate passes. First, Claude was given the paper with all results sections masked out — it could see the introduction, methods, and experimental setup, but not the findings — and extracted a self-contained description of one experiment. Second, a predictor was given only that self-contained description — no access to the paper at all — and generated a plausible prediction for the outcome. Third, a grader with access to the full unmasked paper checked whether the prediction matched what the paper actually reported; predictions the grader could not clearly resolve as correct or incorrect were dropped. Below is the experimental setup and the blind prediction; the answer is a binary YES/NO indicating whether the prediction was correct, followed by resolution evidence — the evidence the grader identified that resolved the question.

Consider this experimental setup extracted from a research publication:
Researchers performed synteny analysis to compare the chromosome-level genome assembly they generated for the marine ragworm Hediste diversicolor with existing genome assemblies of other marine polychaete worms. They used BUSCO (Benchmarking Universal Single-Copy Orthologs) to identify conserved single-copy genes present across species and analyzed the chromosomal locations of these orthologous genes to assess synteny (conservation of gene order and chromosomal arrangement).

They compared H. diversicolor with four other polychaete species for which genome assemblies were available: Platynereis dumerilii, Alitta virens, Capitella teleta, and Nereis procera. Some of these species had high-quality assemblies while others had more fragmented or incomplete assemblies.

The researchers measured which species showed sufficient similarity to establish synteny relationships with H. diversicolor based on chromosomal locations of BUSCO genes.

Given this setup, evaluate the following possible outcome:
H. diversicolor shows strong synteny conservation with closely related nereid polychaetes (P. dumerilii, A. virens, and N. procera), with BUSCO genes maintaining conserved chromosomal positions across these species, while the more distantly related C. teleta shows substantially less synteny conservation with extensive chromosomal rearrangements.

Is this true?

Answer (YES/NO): NO